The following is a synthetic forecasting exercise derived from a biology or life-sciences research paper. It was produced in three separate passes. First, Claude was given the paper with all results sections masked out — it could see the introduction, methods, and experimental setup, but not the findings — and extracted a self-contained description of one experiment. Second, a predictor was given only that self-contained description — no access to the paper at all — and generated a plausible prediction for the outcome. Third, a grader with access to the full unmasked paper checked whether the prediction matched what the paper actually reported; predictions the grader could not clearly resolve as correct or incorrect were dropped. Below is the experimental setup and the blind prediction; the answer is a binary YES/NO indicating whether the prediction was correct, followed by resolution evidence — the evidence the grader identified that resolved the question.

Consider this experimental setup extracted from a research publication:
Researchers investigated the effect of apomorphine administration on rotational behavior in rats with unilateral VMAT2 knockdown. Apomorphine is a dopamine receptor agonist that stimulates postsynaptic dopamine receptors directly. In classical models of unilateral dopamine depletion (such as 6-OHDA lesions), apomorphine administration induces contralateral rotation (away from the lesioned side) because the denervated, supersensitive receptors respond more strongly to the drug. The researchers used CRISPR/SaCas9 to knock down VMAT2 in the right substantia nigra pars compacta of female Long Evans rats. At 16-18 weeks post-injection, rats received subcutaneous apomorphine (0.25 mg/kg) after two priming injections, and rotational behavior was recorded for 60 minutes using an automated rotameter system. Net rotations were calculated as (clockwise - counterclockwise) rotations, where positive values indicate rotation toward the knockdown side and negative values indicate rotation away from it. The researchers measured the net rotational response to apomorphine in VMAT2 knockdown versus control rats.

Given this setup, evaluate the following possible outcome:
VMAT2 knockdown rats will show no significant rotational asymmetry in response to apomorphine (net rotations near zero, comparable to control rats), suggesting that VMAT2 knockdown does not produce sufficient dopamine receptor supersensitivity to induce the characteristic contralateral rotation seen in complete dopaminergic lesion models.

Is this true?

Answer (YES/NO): NO